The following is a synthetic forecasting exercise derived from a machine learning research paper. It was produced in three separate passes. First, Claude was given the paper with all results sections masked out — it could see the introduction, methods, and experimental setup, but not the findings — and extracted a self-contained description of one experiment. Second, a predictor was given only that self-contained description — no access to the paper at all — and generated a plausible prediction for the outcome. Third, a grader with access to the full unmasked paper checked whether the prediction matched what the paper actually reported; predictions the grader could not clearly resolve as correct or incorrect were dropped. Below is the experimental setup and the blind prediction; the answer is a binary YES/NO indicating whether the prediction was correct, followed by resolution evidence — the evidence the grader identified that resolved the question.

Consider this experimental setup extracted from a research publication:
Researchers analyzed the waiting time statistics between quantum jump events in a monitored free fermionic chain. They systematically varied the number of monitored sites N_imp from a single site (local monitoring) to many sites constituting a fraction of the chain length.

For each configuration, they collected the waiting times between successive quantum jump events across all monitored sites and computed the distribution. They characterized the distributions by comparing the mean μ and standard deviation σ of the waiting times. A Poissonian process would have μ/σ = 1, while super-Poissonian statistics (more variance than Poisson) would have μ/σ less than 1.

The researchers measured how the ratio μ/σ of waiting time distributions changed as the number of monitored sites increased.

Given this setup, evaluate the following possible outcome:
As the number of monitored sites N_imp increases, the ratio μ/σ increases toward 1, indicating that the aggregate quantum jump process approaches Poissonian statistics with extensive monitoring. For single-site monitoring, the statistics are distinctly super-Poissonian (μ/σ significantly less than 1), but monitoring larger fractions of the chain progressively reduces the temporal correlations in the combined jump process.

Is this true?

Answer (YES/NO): YES